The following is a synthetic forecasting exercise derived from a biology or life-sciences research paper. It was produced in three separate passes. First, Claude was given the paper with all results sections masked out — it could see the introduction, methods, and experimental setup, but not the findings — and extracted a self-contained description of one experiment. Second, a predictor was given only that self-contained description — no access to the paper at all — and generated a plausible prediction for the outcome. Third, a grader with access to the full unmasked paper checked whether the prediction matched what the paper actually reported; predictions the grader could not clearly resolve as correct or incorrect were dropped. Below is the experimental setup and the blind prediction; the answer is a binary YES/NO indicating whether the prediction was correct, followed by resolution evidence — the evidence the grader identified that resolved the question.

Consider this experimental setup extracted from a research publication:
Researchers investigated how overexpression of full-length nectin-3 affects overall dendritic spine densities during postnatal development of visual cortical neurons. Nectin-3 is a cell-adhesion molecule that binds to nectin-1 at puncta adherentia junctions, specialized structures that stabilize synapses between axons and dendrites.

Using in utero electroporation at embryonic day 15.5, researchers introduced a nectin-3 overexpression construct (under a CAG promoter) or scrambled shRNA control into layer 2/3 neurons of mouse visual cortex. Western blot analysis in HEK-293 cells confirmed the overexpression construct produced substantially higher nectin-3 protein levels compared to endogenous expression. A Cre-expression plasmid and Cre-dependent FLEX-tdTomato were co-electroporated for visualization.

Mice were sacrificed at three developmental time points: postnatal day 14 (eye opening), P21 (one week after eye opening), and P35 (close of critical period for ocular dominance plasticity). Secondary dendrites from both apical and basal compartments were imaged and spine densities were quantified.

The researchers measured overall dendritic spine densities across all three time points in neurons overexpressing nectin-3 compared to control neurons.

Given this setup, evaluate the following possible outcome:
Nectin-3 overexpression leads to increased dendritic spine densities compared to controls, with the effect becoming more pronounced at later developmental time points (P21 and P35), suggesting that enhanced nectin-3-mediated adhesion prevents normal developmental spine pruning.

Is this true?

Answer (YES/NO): NO